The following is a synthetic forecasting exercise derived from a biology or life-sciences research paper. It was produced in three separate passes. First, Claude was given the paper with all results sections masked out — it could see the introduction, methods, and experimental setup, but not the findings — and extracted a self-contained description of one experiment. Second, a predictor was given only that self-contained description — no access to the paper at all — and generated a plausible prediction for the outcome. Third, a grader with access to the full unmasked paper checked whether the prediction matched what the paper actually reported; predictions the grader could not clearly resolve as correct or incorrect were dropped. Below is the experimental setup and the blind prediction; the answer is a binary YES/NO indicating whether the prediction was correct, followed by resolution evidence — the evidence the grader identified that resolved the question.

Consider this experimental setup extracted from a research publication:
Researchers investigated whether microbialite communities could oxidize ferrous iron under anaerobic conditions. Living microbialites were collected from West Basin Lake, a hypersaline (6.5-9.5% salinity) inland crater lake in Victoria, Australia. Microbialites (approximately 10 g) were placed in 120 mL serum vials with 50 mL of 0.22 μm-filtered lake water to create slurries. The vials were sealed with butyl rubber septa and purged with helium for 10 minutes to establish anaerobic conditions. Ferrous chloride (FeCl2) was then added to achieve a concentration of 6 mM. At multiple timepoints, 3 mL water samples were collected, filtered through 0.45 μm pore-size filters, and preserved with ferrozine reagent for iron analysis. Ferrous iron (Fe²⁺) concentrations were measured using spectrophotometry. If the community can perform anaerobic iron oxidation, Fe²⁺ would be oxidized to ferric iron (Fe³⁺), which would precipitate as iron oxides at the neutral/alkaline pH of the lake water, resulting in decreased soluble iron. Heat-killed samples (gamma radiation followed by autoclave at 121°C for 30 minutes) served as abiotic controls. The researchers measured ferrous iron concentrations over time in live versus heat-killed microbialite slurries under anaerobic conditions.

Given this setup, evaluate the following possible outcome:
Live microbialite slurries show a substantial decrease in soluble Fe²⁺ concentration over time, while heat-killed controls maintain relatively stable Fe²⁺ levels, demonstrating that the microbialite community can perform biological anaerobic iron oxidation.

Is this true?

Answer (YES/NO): YES